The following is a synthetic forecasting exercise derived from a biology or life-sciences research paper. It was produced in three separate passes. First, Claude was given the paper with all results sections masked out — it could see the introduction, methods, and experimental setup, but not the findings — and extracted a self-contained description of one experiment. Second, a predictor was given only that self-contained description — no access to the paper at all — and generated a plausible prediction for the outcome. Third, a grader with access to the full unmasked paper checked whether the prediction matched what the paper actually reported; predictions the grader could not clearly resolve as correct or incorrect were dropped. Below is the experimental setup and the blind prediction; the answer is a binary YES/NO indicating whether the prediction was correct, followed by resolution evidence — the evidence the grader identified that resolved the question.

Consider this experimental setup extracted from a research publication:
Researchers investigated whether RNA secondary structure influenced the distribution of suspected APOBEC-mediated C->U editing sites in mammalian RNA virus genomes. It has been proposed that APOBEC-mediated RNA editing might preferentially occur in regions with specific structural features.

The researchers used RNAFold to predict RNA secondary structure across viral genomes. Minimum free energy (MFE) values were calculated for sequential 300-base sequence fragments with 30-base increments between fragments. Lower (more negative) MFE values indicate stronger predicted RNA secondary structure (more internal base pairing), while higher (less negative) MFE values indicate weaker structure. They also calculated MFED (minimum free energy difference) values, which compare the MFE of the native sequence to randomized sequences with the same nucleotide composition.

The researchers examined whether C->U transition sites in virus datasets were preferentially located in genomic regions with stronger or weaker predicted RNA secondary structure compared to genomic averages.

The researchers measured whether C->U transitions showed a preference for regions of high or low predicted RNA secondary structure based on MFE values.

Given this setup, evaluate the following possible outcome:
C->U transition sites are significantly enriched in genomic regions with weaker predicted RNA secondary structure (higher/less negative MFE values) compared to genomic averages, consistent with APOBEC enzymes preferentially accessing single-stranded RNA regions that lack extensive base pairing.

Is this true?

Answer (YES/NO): NO